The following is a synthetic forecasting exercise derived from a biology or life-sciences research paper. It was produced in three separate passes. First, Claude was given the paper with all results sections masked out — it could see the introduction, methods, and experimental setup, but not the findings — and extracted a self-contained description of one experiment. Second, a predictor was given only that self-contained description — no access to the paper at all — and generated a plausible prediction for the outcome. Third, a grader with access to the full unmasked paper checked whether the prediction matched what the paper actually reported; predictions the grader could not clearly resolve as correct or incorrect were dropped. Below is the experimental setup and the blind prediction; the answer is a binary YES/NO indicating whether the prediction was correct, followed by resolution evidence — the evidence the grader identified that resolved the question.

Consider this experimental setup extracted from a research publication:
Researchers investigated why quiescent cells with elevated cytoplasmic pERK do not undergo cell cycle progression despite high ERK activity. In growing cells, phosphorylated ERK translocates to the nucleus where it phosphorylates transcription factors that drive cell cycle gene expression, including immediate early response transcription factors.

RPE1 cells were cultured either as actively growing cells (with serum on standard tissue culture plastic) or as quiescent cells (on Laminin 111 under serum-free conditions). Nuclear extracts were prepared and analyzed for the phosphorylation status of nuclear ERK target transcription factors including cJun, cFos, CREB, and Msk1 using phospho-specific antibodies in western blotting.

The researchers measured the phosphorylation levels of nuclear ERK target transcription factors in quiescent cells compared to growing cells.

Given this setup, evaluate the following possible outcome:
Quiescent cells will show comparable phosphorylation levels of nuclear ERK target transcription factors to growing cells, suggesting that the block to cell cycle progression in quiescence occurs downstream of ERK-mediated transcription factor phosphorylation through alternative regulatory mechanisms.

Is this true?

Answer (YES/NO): NO